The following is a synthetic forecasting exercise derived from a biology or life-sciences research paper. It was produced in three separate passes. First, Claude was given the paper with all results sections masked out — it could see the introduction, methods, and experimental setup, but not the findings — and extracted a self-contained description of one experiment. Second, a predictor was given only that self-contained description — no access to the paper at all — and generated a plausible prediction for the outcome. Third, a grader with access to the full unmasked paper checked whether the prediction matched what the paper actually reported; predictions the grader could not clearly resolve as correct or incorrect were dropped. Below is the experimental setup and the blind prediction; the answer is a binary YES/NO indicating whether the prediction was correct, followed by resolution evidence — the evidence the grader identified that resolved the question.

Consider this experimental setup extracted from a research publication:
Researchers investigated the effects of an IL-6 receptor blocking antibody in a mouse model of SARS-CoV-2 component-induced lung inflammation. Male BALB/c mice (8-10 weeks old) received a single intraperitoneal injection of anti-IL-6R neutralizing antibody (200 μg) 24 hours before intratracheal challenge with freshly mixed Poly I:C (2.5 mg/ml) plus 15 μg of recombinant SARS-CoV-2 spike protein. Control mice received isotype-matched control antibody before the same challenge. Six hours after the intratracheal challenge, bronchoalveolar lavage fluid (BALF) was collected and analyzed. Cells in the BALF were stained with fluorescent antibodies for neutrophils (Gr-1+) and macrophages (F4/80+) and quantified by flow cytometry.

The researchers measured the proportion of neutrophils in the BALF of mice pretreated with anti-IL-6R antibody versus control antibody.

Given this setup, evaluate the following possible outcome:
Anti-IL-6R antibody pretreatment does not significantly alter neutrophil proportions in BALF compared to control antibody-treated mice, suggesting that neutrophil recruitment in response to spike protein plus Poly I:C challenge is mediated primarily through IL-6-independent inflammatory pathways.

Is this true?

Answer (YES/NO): YES